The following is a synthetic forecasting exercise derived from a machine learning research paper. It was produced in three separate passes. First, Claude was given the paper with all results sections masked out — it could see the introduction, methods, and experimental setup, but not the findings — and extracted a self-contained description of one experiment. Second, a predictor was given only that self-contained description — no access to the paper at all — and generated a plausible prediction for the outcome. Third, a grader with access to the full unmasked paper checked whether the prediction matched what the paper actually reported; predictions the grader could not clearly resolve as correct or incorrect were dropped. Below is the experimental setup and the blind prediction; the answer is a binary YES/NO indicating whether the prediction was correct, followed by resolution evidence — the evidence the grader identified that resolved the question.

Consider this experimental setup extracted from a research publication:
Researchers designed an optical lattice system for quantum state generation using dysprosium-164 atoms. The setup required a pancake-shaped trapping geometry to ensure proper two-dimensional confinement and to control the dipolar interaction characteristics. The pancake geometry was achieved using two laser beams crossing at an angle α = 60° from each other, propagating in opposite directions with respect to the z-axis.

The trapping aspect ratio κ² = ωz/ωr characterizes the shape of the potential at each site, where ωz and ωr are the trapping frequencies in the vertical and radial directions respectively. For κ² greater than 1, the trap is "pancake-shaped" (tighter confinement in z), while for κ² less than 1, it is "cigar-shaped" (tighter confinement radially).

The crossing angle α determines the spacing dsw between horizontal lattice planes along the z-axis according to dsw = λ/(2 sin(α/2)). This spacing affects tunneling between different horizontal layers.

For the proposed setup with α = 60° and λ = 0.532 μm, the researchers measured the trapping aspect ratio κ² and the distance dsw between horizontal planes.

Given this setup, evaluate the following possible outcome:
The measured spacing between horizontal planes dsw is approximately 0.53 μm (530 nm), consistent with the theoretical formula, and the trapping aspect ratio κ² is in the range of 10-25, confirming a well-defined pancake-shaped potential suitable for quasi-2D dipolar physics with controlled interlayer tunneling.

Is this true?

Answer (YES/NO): NO